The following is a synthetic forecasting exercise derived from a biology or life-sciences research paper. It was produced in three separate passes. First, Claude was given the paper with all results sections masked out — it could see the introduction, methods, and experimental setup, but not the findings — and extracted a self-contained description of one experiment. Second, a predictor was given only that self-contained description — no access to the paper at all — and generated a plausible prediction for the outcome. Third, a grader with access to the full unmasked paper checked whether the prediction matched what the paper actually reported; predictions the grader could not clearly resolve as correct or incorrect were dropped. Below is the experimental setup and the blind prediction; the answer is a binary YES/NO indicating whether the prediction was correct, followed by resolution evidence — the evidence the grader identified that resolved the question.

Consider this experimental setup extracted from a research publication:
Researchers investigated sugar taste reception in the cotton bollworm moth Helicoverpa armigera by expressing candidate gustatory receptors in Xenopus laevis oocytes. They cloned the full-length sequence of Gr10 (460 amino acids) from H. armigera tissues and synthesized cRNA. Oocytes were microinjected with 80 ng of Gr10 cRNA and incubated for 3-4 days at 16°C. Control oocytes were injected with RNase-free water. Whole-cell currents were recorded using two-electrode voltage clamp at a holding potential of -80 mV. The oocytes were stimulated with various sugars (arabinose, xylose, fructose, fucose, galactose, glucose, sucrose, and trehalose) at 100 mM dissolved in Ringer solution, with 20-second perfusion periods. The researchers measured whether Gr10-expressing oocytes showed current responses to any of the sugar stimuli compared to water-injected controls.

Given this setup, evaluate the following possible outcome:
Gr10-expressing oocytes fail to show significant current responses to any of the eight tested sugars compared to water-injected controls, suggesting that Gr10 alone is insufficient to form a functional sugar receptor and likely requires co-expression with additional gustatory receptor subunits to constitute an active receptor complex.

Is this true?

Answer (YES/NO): NO